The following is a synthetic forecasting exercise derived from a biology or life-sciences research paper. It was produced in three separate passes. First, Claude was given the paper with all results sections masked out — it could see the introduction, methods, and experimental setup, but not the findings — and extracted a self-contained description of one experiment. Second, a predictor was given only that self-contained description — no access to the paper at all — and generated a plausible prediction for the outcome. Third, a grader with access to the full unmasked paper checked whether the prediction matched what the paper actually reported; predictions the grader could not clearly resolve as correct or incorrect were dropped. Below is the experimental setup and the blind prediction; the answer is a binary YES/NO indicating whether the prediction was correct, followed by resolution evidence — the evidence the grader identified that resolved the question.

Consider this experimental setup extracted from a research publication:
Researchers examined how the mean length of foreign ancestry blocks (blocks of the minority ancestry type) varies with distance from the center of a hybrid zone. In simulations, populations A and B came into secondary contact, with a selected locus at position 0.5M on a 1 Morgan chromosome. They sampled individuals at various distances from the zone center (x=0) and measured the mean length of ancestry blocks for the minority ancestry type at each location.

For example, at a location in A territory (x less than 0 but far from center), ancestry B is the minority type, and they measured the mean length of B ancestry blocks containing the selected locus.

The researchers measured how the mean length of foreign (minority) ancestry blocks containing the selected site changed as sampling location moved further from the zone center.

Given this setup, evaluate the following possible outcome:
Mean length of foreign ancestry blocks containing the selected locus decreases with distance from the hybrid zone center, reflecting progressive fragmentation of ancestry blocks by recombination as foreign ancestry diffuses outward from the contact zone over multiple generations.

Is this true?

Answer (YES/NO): YES